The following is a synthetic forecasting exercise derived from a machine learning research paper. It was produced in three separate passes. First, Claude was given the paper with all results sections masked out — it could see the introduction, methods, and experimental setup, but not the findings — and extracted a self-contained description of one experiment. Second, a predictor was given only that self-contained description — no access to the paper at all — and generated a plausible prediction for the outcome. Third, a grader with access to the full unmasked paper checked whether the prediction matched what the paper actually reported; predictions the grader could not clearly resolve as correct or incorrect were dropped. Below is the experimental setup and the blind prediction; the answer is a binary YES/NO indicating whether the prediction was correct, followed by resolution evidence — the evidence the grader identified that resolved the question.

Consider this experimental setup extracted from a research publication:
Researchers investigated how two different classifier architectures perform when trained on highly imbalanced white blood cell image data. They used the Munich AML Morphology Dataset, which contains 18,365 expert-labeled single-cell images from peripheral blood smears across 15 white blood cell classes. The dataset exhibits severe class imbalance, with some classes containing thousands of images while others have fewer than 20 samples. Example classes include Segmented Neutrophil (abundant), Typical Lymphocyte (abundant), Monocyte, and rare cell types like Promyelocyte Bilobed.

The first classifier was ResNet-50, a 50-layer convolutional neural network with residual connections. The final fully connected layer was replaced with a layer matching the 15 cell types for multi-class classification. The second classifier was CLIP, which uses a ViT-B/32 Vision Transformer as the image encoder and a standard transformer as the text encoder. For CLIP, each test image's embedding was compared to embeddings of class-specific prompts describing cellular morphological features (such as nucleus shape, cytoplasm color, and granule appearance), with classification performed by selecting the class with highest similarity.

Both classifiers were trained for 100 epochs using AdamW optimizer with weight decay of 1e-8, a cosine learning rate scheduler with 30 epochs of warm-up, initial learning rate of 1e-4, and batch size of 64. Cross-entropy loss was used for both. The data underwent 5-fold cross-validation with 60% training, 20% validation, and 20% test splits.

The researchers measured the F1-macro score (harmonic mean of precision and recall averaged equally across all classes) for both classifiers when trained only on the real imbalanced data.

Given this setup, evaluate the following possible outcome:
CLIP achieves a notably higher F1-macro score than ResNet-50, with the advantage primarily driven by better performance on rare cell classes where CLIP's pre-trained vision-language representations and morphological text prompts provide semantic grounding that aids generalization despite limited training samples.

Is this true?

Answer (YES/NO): YES